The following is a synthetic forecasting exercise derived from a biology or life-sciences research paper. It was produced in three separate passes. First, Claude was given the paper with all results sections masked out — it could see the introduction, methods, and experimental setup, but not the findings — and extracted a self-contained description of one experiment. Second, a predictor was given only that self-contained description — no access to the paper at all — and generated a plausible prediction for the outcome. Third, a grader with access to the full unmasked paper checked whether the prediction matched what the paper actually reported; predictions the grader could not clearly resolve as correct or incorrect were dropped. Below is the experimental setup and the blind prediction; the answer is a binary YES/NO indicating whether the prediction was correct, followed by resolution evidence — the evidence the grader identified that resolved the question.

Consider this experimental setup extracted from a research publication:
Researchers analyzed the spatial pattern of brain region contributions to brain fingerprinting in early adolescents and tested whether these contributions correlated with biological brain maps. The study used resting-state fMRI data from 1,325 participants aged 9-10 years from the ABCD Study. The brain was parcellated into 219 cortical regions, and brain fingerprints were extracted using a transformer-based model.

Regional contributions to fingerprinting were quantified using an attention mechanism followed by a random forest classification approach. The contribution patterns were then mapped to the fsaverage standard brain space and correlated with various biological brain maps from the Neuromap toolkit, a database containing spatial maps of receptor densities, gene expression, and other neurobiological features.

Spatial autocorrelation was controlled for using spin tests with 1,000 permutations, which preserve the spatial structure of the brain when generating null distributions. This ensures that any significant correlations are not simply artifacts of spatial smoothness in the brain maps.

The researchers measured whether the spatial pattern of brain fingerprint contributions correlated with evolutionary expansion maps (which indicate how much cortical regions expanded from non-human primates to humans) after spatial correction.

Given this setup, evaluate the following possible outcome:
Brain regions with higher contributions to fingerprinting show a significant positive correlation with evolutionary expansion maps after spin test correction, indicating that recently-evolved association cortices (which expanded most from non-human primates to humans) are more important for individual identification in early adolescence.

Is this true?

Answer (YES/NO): NO